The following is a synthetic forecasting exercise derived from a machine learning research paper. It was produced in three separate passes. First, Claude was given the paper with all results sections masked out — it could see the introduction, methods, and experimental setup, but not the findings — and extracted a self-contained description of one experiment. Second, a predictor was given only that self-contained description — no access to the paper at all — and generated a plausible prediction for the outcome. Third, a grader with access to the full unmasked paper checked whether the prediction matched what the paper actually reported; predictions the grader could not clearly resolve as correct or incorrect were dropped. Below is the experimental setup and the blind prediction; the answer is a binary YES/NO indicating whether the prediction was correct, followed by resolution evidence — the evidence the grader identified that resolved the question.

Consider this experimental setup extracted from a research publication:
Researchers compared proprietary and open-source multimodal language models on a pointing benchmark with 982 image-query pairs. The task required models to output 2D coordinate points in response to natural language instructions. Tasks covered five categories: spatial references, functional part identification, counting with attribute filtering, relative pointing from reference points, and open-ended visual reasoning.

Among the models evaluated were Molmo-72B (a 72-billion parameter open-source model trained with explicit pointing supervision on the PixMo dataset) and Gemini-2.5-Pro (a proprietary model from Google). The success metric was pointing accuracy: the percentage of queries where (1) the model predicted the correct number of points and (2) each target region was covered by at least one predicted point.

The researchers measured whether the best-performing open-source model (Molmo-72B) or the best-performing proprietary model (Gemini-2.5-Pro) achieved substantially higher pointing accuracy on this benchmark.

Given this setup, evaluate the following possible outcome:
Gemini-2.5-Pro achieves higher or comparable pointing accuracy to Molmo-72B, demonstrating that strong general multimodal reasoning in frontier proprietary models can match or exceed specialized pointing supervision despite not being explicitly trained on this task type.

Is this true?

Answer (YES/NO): NO